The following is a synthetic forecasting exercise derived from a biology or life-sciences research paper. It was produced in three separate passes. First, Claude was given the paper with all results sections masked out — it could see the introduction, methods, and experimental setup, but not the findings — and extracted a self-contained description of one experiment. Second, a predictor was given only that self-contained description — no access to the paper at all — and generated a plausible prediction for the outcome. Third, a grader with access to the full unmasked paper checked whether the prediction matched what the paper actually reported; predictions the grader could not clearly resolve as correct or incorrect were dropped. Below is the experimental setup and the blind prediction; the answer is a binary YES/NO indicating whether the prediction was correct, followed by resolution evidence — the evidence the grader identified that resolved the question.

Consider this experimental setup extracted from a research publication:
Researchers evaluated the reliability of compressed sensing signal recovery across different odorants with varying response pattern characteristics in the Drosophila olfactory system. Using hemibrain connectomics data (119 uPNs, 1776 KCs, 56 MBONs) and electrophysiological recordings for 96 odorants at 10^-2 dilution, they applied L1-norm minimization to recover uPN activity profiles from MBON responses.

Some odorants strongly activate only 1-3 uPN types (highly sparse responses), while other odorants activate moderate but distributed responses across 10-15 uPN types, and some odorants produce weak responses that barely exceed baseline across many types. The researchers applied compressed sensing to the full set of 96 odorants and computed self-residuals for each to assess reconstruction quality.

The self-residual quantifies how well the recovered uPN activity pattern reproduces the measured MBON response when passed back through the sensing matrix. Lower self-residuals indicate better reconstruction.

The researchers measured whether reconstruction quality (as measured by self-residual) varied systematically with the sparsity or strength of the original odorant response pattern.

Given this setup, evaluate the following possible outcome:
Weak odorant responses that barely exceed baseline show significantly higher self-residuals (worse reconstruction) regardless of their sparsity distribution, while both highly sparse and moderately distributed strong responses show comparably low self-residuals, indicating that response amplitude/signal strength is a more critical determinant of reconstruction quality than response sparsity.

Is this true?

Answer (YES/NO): NO